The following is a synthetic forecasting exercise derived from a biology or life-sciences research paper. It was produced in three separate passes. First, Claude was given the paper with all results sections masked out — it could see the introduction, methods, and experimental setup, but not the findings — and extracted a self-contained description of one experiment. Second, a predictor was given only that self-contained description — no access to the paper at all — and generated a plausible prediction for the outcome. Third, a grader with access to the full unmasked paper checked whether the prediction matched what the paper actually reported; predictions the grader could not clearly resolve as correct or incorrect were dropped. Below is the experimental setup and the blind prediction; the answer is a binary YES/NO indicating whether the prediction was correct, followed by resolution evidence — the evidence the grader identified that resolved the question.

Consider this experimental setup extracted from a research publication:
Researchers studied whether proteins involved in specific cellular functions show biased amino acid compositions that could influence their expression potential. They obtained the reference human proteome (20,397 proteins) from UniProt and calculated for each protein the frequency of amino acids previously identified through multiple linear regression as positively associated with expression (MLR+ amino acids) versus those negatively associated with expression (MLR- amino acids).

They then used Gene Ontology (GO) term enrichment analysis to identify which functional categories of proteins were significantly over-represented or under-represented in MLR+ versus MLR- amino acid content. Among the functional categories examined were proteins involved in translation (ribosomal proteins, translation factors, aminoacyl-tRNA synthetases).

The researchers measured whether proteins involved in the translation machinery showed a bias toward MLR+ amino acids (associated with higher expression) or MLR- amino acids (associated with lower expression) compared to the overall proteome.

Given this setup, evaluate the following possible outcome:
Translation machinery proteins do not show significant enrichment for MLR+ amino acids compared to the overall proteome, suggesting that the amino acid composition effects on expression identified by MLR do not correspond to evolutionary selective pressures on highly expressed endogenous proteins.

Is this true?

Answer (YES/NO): NO